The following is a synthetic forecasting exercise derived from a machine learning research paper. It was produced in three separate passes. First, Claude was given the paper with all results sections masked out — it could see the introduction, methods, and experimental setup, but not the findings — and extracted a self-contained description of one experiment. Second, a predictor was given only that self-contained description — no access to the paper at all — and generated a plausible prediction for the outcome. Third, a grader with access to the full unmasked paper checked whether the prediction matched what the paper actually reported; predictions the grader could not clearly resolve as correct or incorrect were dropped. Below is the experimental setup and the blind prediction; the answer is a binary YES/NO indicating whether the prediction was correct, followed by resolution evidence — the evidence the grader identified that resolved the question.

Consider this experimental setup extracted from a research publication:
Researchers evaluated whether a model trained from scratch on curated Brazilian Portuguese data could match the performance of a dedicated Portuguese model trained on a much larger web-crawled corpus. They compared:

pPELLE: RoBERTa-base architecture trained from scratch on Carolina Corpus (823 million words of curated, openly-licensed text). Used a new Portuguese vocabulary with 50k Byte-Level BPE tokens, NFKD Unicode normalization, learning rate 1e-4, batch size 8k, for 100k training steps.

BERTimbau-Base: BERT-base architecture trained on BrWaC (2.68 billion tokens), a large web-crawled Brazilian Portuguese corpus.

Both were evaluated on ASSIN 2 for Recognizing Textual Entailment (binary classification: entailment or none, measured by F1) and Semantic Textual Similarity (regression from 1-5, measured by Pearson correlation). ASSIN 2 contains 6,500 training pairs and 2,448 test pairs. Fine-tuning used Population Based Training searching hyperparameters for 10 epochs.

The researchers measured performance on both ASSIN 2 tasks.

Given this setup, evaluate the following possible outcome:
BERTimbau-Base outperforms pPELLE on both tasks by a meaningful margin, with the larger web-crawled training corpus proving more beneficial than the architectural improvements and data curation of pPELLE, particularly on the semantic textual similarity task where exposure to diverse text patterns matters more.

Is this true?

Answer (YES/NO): NO